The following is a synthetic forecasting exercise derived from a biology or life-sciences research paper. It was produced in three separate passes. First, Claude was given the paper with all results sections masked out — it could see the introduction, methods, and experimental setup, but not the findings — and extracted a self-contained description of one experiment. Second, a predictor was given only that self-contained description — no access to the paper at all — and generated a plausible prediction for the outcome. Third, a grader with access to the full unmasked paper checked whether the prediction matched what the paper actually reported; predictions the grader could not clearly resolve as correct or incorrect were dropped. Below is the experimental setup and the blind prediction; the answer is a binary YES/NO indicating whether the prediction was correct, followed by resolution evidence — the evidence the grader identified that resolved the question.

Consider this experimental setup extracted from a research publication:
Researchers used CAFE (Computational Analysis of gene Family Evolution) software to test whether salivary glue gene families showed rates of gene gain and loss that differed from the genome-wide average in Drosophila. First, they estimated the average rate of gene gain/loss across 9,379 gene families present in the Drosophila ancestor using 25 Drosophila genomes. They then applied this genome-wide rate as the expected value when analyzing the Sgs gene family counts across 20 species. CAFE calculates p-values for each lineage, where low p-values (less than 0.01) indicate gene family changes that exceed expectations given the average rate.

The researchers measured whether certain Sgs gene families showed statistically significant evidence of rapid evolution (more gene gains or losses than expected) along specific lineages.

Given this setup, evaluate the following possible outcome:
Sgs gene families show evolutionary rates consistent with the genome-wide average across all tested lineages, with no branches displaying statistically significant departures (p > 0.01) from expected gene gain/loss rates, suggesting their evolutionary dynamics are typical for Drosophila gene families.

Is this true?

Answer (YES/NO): NO